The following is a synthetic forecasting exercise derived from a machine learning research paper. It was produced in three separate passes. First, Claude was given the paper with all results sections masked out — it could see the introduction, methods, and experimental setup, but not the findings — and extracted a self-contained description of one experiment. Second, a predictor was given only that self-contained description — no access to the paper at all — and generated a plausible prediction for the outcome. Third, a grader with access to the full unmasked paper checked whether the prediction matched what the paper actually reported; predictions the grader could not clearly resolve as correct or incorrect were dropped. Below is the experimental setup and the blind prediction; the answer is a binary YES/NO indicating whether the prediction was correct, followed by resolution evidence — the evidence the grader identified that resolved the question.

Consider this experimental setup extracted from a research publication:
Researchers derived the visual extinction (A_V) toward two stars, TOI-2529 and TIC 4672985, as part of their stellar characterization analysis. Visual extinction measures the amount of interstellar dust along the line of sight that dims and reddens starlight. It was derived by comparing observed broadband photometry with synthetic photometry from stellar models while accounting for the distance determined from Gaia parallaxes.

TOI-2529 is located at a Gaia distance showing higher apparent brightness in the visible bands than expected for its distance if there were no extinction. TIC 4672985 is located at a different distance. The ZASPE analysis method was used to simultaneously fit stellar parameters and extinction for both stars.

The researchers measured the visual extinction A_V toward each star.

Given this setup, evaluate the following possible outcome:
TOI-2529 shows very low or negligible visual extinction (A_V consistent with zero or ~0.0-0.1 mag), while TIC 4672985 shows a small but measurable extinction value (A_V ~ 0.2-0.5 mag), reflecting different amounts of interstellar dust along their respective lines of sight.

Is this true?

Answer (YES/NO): NO